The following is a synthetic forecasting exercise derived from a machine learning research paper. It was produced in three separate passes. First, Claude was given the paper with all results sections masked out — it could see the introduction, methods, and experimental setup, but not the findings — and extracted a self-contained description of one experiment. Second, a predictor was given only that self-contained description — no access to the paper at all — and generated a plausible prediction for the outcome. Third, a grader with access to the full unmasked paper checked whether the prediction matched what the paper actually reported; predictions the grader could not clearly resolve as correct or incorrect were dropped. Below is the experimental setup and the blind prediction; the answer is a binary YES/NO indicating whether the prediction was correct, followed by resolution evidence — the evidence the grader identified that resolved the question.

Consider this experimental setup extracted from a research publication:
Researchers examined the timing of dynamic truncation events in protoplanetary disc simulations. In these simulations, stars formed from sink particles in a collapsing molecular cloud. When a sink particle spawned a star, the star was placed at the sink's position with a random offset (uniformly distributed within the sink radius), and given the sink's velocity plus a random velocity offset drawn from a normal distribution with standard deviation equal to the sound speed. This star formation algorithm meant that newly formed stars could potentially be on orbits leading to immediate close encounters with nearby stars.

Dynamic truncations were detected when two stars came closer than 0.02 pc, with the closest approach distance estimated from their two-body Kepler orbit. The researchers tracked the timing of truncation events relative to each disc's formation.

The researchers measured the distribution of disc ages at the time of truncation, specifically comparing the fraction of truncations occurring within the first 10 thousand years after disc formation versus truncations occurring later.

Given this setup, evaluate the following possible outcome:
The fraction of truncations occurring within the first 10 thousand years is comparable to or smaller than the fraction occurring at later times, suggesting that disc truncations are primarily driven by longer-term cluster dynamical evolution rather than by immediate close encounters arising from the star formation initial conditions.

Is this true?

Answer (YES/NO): YES